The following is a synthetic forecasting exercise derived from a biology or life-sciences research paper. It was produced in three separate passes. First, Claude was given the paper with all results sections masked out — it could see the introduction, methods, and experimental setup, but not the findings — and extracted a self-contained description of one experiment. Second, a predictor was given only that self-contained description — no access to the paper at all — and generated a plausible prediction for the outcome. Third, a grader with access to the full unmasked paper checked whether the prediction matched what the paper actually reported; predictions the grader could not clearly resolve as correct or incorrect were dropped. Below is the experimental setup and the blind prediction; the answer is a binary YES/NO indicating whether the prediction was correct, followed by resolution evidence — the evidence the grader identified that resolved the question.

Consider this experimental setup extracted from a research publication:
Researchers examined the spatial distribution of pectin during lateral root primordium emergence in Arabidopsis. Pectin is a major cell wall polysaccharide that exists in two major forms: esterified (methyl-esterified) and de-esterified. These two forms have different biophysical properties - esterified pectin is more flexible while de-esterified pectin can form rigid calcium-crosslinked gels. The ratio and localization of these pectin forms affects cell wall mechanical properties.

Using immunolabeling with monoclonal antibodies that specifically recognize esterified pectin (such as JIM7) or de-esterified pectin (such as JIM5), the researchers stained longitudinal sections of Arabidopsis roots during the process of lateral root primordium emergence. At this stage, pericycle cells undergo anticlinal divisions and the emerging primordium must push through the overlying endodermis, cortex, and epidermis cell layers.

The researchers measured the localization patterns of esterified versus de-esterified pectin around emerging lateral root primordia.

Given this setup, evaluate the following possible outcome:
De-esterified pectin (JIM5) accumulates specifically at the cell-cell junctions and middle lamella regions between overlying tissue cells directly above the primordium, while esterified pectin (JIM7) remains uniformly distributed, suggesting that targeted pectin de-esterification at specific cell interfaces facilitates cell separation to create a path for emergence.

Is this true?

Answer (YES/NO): NO